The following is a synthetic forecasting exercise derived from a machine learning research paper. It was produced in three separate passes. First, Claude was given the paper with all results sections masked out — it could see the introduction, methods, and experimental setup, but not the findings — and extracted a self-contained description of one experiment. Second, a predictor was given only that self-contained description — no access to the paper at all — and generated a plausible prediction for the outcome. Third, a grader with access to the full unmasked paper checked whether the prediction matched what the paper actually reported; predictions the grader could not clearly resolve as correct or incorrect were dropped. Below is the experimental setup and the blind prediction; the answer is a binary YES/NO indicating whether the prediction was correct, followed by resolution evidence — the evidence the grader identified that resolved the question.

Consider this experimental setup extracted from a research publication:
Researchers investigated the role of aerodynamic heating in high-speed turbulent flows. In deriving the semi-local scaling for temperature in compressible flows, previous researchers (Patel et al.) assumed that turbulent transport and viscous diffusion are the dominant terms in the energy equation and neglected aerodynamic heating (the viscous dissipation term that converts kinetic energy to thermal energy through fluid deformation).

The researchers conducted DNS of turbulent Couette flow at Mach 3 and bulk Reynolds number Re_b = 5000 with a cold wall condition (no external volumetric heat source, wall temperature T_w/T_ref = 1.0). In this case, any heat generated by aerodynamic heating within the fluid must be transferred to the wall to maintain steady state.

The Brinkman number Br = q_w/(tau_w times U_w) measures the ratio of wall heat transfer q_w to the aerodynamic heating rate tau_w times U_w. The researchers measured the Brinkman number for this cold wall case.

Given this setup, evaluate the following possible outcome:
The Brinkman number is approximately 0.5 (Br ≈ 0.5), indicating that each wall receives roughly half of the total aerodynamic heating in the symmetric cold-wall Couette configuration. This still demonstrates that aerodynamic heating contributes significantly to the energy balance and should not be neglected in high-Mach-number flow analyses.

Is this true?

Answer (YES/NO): NO